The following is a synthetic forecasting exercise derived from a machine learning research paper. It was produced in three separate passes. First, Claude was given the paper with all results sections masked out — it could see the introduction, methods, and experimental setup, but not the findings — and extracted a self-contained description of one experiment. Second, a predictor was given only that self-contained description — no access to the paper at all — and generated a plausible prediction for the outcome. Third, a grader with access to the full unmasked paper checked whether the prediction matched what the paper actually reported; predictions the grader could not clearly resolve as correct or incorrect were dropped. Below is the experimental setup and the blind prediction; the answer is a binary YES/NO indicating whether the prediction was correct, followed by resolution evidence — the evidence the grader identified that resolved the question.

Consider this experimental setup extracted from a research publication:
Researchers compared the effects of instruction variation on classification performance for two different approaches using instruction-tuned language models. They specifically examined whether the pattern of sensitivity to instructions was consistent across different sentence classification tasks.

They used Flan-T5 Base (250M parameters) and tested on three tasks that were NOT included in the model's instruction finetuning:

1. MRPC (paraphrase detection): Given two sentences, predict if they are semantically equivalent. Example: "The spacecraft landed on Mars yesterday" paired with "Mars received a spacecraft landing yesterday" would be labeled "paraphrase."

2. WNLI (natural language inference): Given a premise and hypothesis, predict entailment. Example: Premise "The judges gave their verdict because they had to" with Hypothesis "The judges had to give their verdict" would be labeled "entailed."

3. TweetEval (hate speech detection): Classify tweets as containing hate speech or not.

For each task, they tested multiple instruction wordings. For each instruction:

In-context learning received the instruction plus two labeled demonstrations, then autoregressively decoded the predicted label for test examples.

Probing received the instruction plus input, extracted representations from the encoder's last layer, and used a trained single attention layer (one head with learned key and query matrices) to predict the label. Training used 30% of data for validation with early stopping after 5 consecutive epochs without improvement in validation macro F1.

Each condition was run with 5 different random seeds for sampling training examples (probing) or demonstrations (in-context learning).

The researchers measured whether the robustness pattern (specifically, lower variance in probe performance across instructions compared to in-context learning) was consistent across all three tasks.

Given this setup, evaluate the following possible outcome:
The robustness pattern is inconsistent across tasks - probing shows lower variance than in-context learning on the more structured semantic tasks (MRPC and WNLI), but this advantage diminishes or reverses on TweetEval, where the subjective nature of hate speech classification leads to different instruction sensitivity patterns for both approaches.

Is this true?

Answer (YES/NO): NO